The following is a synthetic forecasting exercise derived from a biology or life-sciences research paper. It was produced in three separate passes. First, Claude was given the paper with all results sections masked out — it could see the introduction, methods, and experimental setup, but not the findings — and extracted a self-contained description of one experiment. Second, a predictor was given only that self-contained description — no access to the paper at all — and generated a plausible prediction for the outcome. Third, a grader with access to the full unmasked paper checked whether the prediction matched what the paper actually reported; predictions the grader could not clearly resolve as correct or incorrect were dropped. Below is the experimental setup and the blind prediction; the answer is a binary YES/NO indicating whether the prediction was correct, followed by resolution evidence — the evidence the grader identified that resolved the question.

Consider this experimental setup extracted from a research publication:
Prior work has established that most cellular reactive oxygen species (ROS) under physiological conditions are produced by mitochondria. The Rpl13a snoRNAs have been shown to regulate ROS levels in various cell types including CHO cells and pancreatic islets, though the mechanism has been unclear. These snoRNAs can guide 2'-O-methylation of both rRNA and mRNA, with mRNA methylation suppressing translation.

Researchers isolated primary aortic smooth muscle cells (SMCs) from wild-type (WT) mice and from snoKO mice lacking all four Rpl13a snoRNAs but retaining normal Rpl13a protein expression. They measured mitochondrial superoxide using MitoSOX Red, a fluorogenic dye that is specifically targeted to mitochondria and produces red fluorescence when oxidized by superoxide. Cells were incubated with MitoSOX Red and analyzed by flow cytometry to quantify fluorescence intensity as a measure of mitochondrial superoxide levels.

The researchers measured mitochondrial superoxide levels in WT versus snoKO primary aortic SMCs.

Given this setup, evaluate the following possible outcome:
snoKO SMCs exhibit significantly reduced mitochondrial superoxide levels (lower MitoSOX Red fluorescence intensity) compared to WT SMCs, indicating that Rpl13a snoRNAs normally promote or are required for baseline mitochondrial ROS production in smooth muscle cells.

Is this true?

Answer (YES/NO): YES